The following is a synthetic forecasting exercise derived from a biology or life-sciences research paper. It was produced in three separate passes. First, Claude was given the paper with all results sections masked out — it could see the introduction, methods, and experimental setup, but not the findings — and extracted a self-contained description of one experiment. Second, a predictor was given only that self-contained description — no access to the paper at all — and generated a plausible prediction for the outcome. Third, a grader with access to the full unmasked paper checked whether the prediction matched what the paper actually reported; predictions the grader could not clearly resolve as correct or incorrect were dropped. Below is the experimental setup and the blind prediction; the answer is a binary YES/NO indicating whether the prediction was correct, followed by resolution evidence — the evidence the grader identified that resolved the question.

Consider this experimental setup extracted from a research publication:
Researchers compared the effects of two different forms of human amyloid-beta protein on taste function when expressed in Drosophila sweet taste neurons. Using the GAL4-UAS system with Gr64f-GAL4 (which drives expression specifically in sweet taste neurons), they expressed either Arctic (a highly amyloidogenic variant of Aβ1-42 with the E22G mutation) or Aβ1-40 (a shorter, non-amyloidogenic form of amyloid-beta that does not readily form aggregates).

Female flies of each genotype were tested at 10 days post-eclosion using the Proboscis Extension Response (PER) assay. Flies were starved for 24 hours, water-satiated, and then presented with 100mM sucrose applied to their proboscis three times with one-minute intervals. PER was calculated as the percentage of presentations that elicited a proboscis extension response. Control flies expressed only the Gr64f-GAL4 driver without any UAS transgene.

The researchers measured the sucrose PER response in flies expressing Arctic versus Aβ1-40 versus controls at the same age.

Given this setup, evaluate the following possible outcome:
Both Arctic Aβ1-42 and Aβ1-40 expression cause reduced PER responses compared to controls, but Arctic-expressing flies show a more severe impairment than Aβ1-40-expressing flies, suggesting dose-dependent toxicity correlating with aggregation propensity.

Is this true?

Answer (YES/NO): NO